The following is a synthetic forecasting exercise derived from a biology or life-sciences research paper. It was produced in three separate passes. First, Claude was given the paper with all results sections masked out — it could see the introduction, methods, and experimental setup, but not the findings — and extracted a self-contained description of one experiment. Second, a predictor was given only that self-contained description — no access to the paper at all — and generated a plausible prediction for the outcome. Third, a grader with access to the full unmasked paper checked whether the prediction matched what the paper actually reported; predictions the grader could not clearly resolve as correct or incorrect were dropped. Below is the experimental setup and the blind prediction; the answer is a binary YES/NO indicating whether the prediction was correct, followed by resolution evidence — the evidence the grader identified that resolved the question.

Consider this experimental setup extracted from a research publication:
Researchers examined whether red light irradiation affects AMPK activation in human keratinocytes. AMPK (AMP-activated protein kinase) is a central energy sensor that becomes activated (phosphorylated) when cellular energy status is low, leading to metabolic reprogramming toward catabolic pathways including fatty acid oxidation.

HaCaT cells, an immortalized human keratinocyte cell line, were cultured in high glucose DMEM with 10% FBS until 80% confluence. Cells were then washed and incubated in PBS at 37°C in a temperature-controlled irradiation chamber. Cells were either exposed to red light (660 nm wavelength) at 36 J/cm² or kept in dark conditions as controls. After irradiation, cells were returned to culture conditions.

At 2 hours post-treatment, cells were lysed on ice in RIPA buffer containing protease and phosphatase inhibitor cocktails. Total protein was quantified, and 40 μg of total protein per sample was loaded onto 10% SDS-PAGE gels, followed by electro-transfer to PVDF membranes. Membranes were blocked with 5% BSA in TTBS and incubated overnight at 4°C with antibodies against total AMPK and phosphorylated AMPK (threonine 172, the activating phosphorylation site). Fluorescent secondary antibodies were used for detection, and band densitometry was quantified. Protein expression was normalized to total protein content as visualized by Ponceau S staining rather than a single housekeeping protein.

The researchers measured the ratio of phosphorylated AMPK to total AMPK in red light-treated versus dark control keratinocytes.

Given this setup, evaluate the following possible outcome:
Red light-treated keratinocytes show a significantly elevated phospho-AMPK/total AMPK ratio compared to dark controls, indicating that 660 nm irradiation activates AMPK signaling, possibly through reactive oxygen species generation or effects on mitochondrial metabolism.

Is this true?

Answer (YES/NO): YES